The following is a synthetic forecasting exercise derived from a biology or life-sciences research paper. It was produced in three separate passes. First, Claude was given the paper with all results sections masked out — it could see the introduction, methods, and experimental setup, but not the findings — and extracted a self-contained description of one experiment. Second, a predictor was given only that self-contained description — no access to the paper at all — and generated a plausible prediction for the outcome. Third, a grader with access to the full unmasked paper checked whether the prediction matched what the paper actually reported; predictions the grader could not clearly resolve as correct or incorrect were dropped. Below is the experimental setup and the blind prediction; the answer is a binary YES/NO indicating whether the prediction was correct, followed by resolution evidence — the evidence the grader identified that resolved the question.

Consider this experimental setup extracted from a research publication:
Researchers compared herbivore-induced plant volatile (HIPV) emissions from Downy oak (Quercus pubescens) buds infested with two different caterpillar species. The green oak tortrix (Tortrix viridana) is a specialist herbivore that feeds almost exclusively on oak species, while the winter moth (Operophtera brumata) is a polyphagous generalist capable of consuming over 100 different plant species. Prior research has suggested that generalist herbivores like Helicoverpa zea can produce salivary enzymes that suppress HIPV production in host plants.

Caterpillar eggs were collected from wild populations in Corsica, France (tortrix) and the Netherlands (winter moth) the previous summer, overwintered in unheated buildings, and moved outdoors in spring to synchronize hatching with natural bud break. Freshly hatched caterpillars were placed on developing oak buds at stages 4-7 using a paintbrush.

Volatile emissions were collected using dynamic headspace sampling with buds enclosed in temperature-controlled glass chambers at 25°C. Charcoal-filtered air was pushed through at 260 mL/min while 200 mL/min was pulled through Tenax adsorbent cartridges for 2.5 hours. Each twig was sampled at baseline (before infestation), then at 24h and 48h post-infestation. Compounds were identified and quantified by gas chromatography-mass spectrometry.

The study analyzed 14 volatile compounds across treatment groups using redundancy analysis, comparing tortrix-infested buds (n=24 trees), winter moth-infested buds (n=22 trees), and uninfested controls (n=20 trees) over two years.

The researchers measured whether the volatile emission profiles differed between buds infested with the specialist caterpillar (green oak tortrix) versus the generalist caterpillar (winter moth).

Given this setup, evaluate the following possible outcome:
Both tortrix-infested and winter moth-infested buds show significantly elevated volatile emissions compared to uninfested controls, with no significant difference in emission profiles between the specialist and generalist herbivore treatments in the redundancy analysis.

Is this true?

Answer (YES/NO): YES